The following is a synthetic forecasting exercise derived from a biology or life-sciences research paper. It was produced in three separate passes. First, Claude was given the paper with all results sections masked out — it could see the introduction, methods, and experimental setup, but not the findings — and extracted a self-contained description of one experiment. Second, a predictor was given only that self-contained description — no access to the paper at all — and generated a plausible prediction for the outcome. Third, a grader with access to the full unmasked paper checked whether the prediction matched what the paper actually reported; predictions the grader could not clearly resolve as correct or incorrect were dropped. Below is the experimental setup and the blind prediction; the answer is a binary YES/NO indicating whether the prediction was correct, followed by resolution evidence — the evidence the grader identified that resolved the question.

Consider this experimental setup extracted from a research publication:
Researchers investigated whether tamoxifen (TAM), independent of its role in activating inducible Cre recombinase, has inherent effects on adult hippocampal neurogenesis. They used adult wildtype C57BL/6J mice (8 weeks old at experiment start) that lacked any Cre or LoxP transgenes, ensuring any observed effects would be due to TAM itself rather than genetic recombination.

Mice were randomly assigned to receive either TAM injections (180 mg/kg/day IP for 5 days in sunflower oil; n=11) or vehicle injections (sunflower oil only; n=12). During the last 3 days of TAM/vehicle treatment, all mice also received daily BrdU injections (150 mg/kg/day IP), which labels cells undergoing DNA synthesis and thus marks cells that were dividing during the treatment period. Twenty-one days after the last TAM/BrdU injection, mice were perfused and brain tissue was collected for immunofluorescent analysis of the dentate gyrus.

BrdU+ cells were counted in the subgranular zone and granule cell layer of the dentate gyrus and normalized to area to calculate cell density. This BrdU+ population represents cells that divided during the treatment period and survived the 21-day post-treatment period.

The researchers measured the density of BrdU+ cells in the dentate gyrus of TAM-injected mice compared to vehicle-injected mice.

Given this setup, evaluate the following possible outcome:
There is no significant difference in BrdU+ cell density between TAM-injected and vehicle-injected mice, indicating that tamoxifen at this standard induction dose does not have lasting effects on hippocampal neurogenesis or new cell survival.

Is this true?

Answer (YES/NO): NO